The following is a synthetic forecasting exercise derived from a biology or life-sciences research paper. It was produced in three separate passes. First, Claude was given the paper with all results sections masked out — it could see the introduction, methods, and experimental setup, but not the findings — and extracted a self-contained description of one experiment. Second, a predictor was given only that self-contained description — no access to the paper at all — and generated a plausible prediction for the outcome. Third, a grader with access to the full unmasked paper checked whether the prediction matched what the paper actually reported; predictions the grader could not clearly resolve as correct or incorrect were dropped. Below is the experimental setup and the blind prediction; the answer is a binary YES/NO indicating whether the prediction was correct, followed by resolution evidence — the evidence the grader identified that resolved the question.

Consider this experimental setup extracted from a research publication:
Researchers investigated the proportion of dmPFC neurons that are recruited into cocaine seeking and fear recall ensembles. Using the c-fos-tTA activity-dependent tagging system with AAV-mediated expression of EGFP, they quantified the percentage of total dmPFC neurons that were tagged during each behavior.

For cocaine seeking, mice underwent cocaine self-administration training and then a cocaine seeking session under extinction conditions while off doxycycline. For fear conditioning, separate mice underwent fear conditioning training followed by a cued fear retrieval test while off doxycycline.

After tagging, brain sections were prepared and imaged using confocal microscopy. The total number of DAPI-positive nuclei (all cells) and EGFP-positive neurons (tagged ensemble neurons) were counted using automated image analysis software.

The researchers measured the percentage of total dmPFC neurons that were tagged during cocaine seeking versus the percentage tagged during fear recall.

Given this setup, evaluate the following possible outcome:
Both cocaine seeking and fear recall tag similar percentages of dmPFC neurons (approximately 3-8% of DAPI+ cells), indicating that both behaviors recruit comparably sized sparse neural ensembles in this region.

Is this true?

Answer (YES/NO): YES